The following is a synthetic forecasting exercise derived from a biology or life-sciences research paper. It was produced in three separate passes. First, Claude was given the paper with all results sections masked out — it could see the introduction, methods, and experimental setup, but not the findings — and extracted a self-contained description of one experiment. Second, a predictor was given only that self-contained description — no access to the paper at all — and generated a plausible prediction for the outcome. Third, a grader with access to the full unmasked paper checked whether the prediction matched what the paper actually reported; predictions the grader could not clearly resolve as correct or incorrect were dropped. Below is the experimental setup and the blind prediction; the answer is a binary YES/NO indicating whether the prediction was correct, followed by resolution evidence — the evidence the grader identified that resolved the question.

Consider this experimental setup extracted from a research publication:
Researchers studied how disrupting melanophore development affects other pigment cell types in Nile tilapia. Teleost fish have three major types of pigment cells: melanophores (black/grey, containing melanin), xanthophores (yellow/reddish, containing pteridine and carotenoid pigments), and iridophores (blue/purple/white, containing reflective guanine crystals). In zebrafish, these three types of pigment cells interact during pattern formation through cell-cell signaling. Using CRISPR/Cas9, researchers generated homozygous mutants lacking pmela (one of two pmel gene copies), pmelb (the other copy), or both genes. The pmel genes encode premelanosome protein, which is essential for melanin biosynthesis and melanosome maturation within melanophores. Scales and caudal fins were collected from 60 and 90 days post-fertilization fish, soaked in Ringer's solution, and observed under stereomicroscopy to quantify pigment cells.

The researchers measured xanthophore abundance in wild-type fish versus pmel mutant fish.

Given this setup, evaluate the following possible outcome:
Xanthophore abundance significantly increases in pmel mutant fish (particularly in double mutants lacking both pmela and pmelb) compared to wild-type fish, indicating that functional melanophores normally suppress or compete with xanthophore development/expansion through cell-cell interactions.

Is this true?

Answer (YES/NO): YES